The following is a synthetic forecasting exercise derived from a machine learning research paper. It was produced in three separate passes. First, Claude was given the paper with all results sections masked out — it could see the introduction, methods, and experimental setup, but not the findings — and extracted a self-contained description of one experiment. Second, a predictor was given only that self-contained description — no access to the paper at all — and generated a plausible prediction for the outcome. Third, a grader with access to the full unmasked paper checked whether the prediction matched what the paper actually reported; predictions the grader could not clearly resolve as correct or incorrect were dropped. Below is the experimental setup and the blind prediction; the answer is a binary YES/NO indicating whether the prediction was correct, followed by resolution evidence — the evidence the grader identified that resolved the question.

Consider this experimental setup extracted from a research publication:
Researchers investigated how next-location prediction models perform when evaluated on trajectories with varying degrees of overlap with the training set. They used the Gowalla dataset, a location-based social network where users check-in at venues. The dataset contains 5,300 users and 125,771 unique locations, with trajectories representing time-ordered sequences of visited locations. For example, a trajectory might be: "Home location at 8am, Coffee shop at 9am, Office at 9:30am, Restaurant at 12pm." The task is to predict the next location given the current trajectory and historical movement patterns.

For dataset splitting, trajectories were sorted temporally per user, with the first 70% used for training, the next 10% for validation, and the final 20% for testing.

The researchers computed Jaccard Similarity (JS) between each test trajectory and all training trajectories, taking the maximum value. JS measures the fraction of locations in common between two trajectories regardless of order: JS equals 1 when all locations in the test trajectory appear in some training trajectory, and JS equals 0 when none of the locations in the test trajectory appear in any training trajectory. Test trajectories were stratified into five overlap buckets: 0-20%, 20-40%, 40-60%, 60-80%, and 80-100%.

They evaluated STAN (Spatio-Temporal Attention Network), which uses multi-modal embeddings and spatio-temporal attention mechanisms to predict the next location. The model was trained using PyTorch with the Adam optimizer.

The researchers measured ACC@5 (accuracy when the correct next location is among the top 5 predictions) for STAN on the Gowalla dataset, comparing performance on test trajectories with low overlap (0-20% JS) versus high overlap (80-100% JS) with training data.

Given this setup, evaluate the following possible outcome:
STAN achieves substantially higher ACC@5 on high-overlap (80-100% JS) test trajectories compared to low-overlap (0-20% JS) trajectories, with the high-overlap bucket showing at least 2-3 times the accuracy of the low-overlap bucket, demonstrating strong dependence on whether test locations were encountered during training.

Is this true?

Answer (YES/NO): YES